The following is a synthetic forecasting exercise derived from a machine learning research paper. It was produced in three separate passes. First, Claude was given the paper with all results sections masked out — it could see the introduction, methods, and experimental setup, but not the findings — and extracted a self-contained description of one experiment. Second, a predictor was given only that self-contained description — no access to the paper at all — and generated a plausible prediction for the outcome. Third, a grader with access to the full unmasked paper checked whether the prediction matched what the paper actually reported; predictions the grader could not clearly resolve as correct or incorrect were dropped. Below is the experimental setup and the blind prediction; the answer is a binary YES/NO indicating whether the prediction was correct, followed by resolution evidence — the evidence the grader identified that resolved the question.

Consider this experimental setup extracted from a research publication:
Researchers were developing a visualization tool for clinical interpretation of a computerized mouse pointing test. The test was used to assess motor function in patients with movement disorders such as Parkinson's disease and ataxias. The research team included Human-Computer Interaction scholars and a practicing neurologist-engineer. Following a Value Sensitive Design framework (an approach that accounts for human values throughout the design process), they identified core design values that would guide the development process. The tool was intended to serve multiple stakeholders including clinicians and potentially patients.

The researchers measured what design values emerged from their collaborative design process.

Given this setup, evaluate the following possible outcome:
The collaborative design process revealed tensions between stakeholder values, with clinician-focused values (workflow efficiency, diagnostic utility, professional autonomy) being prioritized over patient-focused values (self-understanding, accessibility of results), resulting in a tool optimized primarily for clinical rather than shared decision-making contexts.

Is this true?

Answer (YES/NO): NO